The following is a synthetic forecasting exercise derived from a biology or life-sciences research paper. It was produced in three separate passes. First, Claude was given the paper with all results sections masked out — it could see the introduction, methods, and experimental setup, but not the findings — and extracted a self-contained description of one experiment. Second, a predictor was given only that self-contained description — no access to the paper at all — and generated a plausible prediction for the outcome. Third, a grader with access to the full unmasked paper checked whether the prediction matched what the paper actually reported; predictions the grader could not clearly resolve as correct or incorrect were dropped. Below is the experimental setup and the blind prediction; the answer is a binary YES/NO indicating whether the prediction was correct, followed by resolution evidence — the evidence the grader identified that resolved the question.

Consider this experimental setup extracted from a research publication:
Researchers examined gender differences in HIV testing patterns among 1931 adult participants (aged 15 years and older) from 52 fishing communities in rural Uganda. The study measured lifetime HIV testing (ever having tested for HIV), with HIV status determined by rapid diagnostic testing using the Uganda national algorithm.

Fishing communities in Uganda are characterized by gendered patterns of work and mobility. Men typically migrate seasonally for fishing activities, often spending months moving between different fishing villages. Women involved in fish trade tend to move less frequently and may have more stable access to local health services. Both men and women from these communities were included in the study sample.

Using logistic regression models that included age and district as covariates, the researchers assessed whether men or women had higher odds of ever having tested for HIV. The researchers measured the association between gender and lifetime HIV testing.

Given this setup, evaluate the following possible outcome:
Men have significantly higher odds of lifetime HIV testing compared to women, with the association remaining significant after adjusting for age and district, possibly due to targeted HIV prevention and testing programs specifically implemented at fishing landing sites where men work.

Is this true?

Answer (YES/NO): NO